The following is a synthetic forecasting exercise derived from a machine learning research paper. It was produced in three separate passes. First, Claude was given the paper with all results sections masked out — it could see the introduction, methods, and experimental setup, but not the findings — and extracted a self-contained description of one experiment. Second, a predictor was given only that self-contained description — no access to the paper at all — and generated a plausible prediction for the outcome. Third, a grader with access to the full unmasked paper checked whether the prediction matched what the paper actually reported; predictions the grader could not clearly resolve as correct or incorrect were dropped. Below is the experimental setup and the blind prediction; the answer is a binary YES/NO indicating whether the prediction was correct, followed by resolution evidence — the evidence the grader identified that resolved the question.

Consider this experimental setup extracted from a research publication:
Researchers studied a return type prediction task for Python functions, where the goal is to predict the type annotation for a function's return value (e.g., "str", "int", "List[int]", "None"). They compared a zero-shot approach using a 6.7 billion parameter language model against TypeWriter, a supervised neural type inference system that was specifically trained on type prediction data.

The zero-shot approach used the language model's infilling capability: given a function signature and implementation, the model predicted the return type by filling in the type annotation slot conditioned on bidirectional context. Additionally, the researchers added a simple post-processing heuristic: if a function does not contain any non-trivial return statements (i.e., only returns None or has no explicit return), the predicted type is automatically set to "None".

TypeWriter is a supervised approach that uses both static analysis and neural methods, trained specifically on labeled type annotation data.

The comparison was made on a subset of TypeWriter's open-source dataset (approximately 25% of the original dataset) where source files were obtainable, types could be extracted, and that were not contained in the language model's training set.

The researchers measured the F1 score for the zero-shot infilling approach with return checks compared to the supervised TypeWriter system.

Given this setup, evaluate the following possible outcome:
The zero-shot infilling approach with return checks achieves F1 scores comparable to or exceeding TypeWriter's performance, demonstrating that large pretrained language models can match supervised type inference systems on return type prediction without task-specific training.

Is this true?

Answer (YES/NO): YES